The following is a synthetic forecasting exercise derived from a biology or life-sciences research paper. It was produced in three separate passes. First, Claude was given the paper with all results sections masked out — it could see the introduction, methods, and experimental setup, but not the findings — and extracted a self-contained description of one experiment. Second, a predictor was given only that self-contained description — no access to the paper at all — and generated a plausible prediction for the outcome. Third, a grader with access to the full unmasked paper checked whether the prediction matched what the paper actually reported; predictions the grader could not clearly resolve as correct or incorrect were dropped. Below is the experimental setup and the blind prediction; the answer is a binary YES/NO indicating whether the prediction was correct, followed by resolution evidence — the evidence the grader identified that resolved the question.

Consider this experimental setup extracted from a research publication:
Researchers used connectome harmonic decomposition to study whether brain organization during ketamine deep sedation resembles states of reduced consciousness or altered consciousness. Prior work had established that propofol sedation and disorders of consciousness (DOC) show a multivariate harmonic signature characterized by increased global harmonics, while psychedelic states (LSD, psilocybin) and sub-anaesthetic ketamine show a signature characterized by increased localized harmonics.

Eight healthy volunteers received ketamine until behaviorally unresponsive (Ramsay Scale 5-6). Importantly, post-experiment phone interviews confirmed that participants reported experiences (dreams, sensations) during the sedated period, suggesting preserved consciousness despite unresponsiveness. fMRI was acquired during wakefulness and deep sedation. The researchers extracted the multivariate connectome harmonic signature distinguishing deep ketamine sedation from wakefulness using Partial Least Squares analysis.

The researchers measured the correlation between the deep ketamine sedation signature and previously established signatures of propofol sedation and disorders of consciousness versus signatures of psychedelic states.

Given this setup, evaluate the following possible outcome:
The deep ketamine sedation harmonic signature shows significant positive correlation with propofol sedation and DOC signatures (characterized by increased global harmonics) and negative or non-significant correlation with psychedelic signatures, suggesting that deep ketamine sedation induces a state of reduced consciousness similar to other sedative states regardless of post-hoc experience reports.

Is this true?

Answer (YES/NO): NO